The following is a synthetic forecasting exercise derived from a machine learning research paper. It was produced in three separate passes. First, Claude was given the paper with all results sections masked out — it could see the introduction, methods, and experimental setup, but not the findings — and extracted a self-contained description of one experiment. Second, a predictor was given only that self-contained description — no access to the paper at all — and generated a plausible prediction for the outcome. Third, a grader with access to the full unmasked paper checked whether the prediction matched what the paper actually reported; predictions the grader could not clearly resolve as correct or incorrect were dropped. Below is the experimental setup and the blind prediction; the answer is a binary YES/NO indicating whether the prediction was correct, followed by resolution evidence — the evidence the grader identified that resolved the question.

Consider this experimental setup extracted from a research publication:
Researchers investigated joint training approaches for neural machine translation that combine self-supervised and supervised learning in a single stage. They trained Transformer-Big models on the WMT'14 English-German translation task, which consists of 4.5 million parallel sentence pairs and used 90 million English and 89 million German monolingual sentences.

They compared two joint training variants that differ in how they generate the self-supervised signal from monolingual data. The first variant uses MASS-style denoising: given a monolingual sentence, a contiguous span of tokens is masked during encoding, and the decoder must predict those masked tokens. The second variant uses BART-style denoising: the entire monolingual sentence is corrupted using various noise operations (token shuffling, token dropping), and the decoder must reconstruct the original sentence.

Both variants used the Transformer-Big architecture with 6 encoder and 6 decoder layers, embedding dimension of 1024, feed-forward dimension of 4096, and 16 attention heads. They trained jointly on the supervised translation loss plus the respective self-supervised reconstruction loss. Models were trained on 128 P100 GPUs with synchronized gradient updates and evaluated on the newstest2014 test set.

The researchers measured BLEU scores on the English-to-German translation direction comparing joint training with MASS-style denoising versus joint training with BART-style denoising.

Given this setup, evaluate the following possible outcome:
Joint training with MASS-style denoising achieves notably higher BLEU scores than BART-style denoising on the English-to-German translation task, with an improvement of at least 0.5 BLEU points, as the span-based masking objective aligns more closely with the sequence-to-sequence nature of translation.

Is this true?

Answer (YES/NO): NO